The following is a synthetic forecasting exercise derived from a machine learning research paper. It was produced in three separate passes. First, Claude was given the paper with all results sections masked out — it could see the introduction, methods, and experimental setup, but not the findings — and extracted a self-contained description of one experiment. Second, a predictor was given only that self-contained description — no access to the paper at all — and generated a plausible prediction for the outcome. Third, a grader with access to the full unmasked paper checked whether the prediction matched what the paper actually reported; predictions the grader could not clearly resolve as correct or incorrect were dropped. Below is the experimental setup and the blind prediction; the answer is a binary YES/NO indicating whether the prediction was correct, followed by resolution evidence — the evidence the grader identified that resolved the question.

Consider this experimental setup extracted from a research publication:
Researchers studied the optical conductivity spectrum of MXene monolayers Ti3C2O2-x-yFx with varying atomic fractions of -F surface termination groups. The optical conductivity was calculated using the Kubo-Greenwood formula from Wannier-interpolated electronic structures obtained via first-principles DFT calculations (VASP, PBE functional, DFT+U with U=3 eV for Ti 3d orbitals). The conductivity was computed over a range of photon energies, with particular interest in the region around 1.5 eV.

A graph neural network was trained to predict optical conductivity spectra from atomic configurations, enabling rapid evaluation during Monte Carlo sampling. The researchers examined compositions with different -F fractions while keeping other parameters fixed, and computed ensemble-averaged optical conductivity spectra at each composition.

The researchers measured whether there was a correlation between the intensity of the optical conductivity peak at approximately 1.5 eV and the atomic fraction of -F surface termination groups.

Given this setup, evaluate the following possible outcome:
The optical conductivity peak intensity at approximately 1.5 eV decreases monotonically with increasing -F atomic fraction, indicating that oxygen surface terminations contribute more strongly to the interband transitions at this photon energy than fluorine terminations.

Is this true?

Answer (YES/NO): YES